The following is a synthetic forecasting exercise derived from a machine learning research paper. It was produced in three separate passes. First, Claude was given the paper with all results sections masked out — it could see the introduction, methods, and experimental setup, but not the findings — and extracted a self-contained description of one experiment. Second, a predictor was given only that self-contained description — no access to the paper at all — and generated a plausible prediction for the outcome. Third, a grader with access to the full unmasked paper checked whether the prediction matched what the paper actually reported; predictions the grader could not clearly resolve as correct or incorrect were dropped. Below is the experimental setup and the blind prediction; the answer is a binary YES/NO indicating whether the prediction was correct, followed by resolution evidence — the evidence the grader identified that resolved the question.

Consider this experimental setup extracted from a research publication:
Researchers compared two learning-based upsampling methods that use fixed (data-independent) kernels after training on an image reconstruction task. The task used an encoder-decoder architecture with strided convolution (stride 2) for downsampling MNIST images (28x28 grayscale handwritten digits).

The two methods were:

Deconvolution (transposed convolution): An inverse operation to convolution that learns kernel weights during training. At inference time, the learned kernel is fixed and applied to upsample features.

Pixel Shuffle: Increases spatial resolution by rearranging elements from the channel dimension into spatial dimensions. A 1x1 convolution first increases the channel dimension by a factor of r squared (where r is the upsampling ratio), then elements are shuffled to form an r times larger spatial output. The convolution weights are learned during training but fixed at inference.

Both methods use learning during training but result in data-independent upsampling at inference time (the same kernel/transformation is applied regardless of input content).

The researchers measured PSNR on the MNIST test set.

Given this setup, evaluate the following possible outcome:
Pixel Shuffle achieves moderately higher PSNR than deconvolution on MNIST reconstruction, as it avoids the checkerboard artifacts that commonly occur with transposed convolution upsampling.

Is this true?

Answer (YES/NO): NO